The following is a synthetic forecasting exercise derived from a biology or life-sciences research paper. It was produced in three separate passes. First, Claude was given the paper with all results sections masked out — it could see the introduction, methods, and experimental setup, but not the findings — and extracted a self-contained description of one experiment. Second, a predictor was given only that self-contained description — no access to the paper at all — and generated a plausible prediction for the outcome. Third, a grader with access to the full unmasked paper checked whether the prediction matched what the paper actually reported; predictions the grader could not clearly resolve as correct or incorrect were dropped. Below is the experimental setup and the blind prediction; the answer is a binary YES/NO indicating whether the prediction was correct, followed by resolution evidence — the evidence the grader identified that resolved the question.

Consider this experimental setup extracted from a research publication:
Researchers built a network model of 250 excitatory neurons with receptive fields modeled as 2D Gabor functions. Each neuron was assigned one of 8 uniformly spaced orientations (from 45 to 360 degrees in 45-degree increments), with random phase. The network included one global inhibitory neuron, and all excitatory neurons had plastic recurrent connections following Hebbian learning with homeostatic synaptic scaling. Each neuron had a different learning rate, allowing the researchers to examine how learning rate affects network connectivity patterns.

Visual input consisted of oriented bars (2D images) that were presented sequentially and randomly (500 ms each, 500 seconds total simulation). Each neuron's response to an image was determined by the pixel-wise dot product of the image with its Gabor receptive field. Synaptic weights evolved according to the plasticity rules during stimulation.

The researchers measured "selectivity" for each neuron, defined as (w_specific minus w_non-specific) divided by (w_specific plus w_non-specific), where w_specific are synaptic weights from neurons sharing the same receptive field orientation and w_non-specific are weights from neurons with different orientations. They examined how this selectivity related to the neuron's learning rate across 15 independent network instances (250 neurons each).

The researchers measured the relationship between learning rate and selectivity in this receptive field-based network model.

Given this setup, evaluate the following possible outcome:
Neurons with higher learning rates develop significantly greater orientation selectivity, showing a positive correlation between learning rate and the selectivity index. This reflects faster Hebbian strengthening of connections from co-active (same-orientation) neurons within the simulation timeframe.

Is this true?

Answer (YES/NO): NO